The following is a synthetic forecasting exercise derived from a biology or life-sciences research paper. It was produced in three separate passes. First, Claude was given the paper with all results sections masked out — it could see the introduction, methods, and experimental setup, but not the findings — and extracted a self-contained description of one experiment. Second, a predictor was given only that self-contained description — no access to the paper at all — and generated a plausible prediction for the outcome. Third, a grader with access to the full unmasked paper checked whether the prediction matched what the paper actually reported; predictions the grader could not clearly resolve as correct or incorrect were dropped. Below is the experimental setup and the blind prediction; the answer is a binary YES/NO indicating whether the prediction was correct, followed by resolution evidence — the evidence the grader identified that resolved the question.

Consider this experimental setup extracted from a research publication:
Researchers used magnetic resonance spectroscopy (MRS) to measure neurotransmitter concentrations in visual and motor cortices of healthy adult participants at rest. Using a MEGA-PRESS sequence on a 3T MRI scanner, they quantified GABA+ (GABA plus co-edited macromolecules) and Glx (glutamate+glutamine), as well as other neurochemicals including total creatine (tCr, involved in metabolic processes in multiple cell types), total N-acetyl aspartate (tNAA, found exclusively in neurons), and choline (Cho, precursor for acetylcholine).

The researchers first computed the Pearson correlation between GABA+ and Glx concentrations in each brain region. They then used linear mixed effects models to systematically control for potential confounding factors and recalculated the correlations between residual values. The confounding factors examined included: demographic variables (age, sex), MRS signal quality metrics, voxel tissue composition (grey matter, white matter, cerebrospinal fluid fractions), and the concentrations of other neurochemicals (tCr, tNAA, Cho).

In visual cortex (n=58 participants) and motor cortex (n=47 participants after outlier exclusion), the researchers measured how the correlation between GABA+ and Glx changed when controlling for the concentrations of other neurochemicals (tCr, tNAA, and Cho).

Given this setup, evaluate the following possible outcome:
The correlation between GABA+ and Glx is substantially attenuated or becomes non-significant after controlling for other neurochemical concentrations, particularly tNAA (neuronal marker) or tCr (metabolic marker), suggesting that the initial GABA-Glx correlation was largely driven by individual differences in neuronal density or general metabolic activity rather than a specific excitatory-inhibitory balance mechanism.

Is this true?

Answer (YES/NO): NO